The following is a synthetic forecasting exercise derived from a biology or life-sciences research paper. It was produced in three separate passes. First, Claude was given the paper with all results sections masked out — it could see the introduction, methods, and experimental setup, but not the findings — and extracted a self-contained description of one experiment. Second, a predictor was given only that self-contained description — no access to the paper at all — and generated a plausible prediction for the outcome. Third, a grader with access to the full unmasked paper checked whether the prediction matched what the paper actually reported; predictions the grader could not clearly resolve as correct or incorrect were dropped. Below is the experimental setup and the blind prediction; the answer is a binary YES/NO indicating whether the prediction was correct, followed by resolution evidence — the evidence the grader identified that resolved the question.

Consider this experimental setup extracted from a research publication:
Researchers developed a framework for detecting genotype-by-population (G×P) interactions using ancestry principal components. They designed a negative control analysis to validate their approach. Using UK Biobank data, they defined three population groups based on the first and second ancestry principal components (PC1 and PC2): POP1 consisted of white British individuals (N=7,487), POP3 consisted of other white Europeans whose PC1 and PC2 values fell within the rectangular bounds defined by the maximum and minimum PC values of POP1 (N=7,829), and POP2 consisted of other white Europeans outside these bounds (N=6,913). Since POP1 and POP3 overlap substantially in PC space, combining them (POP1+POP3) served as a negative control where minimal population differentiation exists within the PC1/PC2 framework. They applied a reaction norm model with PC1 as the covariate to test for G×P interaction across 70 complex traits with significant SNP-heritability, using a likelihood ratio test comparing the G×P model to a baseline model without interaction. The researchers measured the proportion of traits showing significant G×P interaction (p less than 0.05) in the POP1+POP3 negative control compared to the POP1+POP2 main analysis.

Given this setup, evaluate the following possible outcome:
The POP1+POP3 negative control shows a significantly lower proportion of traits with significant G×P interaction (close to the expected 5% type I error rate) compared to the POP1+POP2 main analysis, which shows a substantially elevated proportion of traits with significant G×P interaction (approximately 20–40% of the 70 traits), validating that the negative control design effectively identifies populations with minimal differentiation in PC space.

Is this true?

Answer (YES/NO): NO